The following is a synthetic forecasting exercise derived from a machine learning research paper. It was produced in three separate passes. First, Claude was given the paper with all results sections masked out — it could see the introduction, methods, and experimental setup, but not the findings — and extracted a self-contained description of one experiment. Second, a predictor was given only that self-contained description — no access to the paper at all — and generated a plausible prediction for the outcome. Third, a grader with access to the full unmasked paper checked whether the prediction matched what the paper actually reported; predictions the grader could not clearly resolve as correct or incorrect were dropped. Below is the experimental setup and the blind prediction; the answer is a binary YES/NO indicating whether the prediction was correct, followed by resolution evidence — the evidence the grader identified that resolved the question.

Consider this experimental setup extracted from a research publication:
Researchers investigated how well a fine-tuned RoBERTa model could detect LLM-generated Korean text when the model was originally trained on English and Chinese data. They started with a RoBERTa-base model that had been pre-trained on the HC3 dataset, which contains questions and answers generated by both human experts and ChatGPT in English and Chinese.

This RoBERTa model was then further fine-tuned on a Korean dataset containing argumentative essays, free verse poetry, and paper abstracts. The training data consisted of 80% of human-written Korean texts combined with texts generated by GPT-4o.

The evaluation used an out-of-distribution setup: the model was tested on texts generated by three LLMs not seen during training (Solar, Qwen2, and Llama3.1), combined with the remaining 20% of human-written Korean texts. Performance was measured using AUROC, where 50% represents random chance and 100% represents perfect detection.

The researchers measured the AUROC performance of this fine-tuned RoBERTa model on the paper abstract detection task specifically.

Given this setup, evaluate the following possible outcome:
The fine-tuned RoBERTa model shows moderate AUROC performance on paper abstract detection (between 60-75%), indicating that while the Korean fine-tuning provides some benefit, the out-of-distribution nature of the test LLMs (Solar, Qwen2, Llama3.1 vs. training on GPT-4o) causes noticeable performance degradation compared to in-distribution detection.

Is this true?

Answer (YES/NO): NO